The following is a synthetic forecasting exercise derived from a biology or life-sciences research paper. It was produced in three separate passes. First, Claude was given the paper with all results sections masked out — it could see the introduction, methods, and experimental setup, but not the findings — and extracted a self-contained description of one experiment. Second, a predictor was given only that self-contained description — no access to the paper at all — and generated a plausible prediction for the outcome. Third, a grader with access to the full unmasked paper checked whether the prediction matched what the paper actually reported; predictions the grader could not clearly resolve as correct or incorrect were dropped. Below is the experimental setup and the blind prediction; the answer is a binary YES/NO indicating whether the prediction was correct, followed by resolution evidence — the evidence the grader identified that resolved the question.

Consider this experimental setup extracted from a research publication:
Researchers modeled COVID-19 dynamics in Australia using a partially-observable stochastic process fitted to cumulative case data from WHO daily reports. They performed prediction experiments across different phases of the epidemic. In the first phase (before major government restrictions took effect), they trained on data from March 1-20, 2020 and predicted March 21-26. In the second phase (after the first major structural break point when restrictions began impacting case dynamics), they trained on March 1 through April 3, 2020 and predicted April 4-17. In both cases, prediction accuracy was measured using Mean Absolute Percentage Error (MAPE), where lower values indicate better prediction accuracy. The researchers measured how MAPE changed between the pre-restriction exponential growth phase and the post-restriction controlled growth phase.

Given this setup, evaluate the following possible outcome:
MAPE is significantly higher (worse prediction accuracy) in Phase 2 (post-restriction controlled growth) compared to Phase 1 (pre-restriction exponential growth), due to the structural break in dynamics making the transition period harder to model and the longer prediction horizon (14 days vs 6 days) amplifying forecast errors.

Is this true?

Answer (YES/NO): NO